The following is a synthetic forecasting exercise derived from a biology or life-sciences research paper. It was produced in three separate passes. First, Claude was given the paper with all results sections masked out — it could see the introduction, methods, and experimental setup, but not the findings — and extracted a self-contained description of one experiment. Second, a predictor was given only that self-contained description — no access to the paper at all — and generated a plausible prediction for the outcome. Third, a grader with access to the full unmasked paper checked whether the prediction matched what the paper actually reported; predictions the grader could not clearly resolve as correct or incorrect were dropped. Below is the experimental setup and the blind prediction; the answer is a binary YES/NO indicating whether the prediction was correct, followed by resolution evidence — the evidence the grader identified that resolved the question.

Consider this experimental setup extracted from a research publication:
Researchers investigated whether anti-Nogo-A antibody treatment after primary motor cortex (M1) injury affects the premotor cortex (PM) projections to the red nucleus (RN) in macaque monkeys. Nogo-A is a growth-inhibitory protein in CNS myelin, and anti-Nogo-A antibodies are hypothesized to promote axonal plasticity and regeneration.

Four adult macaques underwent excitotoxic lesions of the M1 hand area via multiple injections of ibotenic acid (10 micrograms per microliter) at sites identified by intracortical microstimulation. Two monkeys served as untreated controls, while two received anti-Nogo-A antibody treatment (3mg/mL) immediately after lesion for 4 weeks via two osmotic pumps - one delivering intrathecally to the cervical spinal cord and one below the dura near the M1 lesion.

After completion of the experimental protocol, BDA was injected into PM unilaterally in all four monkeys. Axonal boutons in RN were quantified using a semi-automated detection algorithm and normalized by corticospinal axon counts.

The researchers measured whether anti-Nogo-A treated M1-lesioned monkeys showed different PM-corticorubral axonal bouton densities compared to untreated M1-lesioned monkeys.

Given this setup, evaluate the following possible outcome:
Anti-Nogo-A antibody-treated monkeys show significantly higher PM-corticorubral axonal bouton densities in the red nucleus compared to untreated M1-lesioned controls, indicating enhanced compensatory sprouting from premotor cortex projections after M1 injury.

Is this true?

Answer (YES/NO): NO